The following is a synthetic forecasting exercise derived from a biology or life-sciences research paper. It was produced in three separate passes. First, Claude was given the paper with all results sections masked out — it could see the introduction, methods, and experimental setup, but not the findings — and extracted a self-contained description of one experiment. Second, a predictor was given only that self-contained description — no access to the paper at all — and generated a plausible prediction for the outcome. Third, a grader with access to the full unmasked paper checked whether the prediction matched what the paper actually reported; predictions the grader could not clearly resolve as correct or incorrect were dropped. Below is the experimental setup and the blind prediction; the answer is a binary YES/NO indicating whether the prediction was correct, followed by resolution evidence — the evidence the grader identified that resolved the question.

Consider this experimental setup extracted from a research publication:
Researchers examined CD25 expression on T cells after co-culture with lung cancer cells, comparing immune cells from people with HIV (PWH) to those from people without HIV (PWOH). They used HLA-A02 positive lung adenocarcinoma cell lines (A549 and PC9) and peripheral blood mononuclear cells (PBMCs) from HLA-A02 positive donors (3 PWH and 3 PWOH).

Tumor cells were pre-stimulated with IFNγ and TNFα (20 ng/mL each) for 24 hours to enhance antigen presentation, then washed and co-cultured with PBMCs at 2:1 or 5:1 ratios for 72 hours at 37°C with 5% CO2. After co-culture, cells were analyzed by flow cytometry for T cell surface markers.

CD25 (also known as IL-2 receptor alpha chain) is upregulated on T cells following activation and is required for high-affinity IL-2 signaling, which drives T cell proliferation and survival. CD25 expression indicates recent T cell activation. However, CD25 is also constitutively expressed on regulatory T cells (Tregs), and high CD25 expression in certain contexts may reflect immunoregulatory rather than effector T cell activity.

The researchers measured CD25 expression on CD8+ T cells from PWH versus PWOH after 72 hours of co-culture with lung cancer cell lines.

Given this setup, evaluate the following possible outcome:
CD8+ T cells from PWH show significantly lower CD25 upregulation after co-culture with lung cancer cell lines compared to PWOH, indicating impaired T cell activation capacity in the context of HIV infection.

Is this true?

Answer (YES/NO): YES